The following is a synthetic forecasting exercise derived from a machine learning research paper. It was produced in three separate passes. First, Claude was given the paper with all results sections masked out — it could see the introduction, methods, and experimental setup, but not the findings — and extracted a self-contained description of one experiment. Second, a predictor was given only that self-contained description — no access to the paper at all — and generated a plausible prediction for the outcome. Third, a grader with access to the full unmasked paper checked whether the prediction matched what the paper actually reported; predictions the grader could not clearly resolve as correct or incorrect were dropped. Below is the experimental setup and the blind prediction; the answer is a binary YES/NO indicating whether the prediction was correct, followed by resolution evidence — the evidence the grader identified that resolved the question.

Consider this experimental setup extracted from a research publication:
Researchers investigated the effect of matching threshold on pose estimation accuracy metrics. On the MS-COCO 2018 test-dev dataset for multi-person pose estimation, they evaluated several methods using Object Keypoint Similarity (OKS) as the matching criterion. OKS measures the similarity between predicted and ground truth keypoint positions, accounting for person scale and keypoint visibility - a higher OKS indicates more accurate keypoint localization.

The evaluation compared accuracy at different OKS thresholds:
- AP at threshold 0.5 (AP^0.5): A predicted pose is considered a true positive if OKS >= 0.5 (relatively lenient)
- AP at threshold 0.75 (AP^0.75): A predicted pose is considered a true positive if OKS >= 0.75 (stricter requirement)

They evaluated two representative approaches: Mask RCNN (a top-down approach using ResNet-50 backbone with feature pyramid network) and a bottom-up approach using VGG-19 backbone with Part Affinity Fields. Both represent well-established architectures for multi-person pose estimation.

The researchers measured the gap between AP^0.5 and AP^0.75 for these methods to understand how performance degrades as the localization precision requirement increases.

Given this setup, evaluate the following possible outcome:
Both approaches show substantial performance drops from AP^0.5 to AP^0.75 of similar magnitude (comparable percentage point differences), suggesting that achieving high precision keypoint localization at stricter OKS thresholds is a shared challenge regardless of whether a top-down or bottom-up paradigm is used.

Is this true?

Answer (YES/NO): YES